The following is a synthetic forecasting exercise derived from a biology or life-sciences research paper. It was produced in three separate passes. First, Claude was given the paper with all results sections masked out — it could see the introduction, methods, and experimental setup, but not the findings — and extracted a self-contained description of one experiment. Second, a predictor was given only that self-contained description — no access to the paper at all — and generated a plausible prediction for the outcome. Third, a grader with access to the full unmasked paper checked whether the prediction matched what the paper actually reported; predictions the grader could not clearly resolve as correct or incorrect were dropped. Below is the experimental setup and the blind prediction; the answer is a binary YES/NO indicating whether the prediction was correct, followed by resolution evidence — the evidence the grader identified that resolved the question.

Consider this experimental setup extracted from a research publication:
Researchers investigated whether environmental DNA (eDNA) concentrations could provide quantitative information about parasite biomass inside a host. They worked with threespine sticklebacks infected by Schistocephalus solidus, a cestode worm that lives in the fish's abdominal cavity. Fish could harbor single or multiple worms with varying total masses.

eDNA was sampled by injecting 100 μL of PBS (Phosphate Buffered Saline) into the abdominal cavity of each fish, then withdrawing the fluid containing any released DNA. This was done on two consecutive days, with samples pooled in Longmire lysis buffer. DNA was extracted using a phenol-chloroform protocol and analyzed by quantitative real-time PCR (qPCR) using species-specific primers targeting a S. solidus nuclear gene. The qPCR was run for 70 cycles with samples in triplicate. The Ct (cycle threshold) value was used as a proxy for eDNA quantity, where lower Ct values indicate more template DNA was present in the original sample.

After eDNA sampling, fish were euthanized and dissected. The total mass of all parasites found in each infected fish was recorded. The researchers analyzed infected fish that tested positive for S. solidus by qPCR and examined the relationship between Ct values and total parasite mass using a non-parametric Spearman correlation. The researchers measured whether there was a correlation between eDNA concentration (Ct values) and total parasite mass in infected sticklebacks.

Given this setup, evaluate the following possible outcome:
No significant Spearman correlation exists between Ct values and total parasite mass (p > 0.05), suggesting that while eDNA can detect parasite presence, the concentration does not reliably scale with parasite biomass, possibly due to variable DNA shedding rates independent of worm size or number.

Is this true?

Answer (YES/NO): NO